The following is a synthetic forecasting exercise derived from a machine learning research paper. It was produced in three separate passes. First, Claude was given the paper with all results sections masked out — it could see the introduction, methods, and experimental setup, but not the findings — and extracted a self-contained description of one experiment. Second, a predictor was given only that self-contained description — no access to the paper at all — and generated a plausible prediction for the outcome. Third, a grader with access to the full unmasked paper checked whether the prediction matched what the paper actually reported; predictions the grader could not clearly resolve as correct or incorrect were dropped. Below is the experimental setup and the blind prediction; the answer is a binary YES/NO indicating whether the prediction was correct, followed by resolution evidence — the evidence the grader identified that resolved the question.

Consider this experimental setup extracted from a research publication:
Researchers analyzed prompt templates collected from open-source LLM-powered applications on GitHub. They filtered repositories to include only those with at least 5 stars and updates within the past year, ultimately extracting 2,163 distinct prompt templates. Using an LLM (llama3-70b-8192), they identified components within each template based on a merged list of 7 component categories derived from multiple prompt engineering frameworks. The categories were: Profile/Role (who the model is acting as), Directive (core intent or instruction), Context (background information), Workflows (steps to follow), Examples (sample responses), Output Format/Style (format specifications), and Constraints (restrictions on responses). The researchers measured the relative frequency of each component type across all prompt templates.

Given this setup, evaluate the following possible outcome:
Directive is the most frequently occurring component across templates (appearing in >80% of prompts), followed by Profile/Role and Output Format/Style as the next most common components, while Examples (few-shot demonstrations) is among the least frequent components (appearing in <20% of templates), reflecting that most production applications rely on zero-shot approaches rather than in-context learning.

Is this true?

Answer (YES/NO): NO